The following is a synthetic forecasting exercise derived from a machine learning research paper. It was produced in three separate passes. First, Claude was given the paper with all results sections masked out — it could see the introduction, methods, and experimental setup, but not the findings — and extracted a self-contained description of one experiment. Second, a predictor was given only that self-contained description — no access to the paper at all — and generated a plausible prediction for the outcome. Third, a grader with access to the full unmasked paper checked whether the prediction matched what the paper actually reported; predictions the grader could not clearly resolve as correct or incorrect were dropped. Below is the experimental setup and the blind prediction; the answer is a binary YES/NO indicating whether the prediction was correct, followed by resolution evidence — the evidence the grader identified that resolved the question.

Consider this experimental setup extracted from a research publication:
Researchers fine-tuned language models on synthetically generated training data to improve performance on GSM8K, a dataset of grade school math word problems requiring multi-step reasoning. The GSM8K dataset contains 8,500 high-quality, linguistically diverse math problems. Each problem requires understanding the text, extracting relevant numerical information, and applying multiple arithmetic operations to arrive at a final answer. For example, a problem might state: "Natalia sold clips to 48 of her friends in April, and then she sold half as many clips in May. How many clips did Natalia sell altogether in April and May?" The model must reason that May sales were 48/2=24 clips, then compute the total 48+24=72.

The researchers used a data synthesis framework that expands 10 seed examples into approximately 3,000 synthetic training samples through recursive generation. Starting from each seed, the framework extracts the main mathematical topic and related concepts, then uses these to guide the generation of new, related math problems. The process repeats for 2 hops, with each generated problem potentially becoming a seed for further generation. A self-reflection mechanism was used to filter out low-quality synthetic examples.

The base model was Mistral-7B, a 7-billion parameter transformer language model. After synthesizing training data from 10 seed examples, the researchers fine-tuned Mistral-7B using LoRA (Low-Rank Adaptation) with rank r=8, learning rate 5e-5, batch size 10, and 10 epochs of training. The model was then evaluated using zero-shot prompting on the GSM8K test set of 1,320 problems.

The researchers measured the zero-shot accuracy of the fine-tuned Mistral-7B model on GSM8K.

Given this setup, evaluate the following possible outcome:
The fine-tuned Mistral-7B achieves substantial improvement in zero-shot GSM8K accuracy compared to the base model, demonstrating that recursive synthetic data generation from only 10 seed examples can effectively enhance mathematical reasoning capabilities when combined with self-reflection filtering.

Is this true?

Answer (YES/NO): NO